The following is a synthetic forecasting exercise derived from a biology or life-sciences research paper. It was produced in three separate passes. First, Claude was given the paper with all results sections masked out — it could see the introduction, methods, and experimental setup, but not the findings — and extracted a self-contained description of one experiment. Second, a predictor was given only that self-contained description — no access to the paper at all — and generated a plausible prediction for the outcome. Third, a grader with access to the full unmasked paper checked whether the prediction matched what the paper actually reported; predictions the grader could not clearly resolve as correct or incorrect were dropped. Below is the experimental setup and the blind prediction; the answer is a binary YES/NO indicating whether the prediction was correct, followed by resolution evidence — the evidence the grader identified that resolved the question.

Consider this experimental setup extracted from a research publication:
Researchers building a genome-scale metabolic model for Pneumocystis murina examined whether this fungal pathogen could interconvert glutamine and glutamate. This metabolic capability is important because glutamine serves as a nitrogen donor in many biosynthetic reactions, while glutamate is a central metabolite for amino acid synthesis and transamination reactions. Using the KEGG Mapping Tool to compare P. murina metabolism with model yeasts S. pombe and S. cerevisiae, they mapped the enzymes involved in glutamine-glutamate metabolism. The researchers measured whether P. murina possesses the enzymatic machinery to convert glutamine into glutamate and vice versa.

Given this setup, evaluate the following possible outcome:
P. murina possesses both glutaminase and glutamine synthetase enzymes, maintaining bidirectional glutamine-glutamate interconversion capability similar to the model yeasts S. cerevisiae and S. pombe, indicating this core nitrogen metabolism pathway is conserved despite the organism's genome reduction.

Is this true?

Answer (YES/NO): YES